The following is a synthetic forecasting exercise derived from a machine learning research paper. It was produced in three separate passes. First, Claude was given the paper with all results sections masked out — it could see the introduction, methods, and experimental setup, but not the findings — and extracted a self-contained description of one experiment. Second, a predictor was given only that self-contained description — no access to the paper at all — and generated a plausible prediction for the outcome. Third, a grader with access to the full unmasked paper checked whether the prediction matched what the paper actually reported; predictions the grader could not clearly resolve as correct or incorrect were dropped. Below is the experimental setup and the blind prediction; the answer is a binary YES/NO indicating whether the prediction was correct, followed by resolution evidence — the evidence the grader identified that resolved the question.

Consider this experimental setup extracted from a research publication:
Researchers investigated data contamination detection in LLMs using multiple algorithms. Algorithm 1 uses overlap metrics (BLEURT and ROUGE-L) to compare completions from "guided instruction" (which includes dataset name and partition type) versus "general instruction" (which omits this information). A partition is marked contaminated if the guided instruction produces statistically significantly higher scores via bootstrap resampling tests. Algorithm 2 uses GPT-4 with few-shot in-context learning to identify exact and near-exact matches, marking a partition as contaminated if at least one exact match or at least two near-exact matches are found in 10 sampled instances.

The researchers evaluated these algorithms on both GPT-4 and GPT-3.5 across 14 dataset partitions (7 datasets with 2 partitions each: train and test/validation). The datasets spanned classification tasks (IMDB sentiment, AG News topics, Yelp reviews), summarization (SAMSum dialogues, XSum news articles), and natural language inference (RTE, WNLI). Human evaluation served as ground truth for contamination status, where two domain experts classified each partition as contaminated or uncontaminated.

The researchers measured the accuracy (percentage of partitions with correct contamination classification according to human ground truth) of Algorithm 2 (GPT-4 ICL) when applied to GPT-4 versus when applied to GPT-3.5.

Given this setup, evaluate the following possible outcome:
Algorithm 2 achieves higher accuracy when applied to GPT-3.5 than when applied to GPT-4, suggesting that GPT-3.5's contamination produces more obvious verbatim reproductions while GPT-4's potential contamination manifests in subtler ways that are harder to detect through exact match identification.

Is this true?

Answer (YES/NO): NO